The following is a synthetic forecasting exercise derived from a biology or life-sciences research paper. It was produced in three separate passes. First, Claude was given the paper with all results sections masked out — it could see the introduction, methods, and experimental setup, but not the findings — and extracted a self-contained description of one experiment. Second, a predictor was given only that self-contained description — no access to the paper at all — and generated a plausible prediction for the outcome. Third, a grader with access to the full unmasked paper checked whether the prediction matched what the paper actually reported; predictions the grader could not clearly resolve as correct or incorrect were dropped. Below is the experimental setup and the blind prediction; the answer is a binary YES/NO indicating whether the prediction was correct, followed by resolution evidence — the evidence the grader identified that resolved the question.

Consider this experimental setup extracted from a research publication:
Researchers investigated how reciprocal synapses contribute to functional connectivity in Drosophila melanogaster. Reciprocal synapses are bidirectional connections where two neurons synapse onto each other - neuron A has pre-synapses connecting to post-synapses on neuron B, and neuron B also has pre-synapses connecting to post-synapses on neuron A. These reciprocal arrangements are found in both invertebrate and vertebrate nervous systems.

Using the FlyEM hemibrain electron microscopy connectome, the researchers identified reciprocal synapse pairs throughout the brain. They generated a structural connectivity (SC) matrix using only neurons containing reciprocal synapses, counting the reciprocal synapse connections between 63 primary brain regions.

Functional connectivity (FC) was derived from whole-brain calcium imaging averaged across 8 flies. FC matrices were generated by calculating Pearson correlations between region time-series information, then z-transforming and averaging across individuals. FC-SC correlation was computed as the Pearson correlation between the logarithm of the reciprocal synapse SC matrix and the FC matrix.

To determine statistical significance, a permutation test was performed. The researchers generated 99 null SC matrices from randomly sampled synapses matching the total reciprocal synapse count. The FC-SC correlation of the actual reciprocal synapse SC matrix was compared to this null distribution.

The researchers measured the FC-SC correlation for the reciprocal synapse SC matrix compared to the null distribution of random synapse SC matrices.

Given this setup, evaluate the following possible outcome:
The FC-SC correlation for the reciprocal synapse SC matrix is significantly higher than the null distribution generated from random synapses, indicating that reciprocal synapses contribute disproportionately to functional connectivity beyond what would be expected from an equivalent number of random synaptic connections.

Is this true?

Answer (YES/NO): YES